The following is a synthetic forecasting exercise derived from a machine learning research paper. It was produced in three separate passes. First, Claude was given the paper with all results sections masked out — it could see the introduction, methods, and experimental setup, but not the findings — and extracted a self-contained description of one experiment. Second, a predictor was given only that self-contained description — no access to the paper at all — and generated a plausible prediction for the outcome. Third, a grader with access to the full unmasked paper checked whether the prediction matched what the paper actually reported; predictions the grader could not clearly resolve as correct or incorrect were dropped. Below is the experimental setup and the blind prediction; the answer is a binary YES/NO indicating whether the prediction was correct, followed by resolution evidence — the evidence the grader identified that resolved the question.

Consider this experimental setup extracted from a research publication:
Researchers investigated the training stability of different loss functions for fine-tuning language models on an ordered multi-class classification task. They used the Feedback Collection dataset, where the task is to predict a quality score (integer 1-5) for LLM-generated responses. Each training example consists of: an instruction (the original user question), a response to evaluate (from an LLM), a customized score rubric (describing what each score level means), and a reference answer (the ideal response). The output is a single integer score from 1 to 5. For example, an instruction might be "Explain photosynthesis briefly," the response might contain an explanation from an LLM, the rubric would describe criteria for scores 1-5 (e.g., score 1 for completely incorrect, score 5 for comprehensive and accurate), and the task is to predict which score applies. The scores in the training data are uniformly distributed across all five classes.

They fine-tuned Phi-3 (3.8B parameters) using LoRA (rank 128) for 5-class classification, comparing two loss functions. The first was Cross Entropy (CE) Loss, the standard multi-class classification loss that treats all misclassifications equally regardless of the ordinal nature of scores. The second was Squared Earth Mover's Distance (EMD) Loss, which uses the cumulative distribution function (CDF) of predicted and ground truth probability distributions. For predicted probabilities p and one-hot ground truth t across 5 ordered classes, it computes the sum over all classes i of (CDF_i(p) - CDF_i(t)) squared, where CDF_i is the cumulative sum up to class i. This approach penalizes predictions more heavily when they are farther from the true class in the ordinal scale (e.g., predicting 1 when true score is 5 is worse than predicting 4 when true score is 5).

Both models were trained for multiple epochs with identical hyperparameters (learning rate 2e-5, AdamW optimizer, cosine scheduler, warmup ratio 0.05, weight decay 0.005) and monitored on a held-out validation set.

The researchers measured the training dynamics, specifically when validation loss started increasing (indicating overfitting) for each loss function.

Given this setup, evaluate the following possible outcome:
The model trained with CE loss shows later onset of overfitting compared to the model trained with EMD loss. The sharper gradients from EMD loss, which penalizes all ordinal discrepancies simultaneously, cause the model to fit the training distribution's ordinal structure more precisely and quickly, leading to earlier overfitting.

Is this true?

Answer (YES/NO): NO